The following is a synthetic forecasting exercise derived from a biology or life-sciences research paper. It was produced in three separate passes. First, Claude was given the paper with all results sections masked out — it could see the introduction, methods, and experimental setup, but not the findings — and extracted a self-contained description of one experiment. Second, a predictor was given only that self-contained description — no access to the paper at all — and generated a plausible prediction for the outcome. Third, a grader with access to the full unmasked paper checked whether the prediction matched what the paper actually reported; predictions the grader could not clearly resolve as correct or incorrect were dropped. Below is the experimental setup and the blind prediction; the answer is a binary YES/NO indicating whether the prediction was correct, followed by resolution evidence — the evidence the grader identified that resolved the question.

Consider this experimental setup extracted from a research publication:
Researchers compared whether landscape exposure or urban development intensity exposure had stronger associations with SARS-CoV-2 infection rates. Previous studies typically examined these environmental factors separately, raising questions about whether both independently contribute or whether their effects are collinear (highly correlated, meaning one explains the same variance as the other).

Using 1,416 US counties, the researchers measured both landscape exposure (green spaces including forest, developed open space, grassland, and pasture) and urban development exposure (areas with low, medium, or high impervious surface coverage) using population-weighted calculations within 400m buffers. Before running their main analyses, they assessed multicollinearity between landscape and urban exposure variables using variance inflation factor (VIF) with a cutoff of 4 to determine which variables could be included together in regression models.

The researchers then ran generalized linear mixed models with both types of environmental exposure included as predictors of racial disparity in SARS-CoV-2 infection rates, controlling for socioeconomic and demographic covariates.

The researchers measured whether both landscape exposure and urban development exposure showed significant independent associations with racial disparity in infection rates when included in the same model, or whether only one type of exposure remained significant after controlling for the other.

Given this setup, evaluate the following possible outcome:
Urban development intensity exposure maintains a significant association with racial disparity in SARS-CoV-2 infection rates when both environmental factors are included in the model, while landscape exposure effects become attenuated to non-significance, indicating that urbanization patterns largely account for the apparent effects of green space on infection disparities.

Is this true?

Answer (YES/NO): NO